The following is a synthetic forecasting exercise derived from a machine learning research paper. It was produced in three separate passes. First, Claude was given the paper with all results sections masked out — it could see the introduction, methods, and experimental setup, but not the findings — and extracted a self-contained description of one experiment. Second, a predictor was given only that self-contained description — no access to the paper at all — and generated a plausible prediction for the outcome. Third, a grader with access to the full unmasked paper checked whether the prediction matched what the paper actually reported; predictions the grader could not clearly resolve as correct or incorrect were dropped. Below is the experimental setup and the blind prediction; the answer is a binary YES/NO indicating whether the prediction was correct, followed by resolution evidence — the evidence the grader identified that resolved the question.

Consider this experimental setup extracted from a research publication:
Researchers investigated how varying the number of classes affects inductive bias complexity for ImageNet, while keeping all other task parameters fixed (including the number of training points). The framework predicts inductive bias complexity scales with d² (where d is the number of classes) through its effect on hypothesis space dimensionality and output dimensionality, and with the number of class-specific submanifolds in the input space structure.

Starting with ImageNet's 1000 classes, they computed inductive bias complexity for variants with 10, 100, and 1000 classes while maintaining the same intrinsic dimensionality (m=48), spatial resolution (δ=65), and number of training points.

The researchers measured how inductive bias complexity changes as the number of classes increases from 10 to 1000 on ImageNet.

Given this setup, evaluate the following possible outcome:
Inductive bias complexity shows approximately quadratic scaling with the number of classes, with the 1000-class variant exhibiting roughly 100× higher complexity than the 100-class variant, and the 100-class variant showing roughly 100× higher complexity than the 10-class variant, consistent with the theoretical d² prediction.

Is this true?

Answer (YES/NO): NO